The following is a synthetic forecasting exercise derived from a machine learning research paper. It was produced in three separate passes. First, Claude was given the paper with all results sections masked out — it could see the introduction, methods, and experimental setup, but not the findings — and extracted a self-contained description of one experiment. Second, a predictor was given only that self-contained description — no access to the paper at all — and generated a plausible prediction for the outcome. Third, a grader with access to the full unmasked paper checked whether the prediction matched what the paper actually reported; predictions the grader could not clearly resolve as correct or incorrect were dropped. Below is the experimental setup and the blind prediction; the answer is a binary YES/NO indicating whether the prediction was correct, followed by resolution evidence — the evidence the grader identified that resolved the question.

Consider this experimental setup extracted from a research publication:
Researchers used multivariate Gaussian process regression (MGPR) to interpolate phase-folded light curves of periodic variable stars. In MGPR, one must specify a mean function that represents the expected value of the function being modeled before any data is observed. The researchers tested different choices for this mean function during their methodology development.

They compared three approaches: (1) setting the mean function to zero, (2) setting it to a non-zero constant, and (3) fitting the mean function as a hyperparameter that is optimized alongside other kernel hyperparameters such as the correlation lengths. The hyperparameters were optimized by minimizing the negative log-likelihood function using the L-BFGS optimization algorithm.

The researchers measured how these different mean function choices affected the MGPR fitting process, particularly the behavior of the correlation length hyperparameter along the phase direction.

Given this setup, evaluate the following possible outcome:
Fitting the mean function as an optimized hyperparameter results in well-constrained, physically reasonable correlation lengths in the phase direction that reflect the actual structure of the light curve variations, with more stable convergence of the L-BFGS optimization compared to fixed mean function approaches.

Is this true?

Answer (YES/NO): NO